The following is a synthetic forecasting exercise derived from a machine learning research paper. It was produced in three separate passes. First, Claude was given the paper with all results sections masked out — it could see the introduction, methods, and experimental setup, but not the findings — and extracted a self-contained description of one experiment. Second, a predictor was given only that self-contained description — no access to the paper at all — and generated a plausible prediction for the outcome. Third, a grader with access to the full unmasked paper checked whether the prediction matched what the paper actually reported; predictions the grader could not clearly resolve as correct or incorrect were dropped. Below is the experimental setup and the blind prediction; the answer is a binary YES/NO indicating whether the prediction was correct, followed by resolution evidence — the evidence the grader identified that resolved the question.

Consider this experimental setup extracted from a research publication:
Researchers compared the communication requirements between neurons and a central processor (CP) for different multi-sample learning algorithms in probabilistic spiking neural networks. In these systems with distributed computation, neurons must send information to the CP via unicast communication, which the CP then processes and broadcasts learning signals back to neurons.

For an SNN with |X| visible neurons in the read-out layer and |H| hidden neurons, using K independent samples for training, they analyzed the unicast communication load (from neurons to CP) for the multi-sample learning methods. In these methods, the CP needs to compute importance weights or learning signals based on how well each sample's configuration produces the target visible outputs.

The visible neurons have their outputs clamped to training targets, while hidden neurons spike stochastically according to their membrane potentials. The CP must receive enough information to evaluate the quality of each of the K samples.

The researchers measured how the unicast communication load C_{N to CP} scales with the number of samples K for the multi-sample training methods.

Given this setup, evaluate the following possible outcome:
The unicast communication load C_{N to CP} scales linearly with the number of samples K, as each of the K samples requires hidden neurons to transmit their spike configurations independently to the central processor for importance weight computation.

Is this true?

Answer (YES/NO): NO